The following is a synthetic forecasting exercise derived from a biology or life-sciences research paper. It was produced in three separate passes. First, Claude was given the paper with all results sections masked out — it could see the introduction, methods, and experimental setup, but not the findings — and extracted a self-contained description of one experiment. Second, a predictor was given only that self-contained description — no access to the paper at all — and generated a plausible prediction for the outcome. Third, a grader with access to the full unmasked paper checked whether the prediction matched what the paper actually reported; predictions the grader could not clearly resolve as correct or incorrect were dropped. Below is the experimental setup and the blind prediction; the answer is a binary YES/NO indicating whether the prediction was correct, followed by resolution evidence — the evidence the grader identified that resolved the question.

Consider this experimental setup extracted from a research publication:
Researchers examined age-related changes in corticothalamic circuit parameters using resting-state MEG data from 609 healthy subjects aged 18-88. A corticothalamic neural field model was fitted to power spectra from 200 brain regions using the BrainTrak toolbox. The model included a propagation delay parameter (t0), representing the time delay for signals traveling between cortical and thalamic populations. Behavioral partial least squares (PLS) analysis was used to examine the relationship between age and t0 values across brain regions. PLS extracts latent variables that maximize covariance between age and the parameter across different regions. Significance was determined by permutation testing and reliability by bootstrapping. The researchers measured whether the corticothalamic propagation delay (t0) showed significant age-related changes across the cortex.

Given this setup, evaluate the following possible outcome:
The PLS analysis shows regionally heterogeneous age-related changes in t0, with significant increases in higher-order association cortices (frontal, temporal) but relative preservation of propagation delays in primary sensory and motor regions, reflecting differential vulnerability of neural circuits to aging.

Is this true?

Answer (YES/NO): NO